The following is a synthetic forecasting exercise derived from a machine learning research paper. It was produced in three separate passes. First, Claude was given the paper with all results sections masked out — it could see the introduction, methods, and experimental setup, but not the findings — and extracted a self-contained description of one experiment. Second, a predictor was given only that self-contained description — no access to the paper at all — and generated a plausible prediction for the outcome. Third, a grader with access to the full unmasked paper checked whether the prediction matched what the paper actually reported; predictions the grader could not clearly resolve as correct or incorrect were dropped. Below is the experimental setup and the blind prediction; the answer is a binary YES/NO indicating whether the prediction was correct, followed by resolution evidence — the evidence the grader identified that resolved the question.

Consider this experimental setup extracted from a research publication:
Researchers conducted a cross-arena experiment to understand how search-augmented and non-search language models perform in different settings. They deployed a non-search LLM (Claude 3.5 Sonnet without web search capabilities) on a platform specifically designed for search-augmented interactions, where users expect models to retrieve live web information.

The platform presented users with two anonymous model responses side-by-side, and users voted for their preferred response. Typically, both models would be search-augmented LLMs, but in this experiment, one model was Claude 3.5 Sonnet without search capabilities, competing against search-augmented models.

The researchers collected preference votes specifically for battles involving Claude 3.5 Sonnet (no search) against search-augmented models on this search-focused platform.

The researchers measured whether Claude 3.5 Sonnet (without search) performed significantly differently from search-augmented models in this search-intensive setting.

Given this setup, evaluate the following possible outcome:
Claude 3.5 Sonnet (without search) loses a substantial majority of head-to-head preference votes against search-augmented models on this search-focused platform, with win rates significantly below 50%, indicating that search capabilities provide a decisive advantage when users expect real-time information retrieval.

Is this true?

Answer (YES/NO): YES